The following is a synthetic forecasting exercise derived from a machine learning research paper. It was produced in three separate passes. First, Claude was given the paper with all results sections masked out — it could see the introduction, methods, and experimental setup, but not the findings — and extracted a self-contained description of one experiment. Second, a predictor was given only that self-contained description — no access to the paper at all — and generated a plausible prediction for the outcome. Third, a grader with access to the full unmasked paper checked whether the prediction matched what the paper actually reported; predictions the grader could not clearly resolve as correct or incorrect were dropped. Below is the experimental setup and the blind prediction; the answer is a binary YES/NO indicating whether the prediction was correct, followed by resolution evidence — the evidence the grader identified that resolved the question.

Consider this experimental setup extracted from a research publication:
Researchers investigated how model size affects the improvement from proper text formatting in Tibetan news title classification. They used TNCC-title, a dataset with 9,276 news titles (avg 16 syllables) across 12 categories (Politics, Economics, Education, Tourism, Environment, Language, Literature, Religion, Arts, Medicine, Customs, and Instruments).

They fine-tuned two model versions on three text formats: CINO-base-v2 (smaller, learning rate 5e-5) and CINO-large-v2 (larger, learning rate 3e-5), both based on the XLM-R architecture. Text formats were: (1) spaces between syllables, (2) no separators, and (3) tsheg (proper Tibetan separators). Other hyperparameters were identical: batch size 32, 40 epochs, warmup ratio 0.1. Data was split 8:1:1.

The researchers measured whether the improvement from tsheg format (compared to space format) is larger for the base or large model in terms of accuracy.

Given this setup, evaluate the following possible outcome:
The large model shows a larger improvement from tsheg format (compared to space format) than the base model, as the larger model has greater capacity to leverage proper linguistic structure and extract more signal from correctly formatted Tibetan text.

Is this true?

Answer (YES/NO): YES